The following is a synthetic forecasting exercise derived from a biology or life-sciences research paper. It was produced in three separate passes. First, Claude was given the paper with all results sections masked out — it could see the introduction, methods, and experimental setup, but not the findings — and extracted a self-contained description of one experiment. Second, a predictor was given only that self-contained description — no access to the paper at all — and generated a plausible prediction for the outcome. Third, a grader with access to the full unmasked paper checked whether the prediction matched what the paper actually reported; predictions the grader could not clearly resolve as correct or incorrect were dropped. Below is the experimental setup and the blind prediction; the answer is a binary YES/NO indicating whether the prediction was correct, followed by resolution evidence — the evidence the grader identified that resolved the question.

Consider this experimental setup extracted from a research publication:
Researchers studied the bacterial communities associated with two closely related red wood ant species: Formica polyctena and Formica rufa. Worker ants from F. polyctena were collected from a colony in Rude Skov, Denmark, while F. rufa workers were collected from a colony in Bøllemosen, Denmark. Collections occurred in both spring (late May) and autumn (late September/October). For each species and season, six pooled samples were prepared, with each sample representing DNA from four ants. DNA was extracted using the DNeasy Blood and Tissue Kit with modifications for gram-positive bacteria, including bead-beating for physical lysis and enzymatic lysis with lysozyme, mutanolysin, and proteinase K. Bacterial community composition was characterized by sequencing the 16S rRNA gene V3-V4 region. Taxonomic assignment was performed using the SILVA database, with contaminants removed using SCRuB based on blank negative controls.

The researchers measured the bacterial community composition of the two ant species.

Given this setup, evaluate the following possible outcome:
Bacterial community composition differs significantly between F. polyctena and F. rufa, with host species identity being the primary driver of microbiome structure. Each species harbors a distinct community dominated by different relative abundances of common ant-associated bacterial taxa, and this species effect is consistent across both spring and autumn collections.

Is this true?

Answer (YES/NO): NO